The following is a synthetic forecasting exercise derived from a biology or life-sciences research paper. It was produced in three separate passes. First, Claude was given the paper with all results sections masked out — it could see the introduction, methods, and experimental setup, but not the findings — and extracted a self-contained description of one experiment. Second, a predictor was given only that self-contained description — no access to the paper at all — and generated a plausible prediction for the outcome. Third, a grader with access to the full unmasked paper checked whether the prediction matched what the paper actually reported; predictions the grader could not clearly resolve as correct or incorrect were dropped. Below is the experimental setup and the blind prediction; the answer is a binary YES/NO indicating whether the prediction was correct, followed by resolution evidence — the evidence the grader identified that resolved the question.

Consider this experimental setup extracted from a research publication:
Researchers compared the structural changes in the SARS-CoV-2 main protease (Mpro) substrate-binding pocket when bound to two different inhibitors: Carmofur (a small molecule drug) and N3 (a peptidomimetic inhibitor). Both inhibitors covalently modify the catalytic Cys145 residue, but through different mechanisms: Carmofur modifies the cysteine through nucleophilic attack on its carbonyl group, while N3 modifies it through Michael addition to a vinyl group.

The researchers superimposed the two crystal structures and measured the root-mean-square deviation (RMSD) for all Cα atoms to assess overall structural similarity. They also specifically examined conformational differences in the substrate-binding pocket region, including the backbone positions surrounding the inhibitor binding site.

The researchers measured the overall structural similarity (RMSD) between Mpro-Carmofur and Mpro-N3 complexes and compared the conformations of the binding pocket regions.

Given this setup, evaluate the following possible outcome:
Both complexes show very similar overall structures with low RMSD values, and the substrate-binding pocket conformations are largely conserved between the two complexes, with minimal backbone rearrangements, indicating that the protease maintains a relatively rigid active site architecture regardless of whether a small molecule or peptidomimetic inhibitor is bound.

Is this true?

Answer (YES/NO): NO